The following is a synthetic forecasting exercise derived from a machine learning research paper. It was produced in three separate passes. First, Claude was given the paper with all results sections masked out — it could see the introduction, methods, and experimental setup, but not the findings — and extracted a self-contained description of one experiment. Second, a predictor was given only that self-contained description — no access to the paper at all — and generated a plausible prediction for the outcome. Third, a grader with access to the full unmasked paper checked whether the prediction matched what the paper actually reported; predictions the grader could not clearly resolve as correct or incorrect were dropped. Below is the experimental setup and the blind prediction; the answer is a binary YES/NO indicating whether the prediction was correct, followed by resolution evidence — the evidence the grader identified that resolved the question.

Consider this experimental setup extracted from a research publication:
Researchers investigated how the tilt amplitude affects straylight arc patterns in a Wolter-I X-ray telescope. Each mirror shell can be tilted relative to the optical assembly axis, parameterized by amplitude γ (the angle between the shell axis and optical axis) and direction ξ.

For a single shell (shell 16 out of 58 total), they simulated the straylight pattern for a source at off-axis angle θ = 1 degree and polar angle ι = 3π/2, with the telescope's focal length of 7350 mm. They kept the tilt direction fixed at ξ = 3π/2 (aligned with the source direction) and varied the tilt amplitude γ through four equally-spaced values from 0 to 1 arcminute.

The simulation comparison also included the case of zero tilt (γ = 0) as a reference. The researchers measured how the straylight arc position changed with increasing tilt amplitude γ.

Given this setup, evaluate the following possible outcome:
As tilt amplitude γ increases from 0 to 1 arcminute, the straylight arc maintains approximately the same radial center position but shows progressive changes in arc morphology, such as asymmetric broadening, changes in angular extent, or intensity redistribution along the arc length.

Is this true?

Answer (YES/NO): NO